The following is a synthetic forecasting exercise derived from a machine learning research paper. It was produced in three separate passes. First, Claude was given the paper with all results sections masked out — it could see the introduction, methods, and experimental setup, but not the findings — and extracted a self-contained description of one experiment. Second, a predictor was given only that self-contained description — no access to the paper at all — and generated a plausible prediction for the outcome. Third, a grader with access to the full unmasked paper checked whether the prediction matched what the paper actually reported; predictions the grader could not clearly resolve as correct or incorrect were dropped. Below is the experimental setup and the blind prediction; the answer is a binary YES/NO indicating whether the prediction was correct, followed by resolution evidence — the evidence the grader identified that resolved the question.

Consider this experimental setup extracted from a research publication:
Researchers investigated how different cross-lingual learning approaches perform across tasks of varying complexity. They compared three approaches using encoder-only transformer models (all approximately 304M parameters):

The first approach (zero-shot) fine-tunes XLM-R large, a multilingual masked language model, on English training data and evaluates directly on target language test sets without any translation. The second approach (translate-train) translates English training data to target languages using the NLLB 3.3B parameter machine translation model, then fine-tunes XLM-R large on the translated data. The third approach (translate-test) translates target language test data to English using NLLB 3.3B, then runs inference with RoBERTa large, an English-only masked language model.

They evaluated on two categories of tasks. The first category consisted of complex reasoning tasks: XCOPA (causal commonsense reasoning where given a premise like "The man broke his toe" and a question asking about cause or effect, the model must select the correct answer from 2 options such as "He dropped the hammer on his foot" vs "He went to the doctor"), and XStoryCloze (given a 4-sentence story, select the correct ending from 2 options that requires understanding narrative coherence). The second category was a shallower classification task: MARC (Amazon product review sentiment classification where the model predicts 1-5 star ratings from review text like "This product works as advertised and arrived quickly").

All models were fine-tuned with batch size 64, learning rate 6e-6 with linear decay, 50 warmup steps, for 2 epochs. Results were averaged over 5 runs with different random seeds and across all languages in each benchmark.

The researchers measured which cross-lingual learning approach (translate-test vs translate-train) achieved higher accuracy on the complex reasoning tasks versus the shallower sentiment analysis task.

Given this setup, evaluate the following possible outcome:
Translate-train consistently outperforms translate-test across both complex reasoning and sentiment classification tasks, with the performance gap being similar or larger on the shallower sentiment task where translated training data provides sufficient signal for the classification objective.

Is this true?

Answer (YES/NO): NO